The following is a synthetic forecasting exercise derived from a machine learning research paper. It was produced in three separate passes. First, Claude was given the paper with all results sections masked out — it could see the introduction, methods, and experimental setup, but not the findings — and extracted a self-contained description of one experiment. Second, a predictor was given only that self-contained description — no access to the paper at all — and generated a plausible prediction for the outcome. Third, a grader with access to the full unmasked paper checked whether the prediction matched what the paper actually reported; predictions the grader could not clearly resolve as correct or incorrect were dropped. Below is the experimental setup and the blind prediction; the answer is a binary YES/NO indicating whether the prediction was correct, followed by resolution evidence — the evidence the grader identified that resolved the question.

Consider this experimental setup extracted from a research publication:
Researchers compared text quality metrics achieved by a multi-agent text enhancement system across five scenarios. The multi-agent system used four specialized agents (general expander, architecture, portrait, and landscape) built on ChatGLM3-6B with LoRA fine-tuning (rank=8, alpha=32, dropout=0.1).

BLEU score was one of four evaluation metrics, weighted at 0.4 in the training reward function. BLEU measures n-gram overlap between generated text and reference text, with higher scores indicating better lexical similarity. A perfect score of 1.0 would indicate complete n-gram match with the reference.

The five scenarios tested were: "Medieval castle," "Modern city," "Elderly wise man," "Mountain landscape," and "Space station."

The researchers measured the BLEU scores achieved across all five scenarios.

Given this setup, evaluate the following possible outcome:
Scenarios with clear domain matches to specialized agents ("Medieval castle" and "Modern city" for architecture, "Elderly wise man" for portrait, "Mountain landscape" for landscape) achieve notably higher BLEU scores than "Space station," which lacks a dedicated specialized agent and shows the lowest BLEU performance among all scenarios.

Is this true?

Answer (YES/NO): NO